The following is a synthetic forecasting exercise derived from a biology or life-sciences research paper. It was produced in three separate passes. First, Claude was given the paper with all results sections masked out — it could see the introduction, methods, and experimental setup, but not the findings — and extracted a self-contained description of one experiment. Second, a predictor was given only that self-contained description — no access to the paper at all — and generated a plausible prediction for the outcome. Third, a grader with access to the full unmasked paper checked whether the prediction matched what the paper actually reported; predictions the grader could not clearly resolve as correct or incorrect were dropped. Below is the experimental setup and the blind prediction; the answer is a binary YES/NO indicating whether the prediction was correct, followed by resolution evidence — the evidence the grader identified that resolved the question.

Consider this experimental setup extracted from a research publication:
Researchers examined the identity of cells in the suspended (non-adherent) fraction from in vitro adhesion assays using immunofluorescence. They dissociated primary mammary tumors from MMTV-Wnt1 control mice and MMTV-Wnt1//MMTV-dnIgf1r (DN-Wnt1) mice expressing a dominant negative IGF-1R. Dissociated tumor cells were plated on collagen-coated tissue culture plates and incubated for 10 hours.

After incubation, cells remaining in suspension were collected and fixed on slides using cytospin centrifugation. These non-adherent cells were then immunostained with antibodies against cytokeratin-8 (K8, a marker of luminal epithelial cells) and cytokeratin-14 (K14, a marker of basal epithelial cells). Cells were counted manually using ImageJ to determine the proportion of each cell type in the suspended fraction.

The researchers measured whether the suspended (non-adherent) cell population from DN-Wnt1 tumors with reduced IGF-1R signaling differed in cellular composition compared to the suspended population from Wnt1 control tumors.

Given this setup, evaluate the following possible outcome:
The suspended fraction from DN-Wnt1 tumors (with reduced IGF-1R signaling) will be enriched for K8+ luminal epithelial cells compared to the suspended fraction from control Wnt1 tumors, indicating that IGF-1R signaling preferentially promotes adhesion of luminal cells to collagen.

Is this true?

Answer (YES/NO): YES